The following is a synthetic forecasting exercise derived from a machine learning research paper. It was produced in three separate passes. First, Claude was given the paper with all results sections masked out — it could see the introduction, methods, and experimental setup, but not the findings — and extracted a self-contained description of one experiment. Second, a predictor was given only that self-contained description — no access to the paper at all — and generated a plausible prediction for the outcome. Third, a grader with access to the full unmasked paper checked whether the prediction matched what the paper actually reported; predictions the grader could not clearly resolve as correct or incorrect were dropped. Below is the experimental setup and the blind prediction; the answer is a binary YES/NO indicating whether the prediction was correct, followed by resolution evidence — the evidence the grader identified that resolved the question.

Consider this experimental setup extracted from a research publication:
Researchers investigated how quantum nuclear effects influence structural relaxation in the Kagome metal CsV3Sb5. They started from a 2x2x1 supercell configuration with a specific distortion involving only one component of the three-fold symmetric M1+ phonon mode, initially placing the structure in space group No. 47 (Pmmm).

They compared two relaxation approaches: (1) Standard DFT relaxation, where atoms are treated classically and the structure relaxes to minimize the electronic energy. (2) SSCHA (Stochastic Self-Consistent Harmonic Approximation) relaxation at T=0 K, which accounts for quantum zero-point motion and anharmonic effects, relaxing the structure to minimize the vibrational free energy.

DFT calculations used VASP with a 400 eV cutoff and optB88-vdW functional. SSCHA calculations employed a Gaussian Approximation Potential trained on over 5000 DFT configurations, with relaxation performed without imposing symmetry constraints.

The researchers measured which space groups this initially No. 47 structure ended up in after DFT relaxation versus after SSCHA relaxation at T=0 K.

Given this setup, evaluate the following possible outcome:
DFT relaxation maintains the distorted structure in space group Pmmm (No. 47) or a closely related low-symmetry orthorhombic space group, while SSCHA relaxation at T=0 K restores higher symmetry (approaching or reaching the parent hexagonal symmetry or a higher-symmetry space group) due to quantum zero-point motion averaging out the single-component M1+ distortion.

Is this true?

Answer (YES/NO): NO